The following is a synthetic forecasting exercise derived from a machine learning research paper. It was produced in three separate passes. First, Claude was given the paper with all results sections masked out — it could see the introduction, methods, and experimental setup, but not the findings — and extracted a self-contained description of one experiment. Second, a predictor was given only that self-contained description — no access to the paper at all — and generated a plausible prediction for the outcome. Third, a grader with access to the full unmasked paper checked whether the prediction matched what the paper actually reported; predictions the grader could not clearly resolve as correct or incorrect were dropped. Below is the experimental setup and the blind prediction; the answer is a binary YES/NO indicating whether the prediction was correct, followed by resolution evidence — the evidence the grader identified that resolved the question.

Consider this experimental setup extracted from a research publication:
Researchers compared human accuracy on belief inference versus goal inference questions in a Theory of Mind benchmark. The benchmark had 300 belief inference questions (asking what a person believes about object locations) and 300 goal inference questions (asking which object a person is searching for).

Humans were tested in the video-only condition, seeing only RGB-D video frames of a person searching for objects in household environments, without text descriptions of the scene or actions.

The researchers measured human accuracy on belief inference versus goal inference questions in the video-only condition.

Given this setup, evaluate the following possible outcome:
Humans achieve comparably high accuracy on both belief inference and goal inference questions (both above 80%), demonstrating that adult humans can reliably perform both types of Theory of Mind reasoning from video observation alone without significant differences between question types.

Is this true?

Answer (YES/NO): NO